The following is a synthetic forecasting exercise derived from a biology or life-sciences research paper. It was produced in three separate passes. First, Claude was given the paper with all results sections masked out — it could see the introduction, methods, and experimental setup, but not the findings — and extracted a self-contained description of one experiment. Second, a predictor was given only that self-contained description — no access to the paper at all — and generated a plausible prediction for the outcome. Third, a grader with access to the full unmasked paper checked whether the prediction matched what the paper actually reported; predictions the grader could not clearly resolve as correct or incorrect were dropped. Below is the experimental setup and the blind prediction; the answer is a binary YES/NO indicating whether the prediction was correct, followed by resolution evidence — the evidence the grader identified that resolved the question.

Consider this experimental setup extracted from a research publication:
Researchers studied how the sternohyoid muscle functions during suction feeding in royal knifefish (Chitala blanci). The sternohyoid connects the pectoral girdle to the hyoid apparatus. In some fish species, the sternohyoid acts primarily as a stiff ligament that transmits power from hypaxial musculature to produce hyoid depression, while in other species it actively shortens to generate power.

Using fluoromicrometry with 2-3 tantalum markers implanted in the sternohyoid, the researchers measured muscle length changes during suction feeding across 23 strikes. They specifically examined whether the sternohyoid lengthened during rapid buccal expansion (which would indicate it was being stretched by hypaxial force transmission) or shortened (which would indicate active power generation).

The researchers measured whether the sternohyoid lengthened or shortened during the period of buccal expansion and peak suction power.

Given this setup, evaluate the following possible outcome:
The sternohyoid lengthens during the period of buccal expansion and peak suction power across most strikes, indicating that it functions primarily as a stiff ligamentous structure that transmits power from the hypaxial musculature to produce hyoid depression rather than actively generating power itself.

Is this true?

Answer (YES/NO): NO